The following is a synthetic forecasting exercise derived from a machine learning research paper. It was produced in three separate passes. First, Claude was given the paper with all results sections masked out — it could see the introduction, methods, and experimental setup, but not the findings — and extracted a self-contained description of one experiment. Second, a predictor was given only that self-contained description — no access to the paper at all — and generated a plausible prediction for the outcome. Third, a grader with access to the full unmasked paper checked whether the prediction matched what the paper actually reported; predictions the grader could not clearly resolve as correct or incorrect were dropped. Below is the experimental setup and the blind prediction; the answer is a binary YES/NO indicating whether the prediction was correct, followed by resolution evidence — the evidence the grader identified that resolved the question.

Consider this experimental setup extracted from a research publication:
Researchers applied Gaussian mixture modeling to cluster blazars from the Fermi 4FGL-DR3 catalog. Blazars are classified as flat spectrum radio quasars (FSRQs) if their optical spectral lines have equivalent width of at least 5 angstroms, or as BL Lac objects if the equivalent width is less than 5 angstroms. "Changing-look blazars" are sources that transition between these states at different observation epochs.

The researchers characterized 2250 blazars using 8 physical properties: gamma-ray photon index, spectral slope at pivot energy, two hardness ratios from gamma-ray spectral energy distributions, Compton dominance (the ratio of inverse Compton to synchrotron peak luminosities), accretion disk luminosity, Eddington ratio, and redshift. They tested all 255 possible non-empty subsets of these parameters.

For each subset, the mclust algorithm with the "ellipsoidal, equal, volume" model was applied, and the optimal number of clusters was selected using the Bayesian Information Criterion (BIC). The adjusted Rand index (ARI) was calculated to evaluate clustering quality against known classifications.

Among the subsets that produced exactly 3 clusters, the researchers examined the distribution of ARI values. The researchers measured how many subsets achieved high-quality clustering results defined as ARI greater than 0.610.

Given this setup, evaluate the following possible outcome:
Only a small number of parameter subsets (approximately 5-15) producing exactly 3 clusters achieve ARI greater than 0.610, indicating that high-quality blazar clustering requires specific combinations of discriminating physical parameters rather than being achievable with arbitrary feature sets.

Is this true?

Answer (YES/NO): NO